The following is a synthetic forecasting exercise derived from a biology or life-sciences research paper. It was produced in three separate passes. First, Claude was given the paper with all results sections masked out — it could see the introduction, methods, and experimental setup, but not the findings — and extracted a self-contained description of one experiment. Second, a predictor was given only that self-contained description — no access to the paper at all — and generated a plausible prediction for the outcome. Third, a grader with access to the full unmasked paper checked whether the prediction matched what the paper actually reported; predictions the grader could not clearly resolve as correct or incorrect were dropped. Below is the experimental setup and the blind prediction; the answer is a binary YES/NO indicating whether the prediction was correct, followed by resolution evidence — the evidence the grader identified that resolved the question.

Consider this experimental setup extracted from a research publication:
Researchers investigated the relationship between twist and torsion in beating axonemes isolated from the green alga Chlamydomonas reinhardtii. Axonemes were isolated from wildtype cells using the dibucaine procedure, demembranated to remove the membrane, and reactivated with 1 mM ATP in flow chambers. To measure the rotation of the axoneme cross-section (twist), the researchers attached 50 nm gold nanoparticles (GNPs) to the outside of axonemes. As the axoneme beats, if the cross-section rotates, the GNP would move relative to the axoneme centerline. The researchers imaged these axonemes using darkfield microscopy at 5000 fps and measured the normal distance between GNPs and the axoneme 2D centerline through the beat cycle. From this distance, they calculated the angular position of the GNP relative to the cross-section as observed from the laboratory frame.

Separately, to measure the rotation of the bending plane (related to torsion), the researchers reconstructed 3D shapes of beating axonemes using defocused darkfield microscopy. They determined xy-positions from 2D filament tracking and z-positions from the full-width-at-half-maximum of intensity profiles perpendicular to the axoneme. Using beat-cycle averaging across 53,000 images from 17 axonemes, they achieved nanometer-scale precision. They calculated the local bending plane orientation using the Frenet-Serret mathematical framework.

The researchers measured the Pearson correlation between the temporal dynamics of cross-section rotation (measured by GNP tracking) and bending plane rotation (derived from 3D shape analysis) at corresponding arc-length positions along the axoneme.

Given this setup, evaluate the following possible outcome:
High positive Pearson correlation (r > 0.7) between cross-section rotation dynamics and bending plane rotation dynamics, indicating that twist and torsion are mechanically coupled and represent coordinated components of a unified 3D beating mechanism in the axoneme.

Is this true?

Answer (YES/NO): YES